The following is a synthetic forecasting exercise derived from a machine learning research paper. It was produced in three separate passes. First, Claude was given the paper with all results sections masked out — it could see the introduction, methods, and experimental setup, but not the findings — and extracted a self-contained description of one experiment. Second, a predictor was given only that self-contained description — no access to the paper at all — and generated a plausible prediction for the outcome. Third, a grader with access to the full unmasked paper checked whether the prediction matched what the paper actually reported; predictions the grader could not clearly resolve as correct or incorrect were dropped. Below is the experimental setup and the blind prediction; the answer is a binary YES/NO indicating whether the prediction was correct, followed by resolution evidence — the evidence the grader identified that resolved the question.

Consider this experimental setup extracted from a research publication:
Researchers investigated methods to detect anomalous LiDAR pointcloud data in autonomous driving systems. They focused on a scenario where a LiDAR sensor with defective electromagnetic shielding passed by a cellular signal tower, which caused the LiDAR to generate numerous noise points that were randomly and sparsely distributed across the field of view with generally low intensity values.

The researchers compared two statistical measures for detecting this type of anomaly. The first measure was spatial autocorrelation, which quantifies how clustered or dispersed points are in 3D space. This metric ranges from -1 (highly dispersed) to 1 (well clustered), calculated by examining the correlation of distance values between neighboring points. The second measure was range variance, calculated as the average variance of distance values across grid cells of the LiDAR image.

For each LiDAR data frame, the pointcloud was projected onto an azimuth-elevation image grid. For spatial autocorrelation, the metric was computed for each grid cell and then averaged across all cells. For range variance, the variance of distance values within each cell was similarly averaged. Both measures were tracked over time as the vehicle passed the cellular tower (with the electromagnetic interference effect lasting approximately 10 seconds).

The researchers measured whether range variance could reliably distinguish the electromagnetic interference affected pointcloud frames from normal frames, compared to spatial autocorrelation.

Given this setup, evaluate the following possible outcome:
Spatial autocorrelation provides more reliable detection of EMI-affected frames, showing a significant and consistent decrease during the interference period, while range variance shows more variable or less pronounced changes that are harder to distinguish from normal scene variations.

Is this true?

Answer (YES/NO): YES